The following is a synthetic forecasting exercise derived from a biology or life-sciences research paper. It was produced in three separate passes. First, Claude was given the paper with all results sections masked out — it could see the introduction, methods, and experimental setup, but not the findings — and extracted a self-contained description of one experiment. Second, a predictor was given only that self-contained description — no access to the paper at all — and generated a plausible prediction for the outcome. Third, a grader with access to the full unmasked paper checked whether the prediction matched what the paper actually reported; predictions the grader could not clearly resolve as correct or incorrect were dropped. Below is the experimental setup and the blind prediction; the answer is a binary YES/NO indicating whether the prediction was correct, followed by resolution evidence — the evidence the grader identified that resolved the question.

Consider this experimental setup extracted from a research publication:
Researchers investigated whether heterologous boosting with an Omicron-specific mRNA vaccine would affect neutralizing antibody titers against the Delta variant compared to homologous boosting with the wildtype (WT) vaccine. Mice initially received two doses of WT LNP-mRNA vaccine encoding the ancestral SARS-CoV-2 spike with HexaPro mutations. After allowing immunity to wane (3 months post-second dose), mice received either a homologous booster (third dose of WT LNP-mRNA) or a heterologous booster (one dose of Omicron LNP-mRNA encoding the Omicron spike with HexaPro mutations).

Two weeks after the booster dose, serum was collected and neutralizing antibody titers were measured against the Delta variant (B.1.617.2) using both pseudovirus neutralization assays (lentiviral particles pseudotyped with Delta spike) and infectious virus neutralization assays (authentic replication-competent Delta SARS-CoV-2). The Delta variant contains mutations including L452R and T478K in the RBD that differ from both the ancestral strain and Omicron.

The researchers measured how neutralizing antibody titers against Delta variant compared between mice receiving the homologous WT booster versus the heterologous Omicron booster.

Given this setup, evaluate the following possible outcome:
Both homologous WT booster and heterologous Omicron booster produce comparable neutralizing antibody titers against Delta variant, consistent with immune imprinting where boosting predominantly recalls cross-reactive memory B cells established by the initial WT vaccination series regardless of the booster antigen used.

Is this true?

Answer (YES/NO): YES